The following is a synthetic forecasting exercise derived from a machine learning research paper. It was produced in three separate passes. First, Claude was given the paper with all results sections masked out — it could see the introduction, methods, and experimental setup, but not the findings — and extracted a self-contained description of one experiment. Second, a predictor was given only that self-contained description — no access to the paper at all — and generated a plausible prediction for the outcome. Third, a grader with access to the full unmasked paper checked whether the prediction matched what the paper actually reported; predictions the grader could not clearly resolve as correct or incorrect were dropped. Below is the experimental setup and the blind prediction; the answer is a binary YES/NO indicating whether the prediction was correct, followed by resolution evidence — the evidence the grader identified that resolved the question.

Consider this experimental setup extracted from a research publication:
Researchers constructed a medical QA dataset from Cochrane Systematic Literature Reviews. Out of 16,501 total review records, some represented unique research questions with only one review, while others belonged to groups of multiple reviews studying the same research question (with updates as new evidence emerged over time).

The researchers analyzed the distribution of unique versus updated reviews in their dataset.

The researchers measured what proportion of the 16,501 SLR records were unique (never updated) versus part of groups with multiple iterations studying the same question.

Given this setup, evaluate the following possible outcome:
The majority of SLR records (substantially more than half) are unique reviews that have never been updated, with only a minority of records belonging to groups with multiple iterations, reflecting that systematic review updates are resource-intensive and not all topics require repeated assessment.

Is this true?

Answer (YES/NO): YES